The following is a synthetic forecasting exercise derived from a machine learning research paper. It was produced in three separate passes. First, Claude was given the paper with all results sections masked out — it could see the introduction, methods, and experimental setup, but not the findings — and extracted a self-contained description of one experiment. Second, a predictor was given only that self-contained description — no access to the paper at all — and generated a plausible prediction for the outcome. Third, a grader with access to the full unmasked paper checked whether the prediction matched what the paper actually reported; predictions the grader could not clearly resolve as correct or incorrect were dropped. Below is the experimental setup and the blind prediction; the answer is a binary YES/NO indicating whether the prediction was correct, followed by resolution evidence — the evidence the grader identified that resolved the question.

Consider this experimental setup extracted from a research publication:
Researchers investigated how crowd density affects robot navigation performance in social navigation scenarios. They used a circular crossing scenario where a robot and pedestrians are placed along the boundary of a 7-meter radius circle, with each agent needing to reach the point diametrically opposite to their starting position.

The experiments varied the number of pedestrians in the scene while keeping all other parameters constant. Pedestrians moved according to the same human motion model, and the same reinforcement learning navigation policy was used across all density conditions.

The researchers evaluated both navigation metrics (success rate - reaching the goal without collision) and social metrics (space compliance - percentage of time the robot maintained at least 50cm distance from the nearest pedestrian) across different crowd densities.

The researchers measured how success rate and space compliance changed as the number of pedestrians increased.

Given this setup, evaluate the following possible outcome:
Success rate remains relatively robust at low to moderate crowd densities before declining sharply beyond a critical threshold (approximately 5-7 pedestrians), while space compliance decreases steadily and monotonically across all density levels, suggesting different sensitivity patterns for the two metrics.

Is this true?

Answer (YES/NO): NO